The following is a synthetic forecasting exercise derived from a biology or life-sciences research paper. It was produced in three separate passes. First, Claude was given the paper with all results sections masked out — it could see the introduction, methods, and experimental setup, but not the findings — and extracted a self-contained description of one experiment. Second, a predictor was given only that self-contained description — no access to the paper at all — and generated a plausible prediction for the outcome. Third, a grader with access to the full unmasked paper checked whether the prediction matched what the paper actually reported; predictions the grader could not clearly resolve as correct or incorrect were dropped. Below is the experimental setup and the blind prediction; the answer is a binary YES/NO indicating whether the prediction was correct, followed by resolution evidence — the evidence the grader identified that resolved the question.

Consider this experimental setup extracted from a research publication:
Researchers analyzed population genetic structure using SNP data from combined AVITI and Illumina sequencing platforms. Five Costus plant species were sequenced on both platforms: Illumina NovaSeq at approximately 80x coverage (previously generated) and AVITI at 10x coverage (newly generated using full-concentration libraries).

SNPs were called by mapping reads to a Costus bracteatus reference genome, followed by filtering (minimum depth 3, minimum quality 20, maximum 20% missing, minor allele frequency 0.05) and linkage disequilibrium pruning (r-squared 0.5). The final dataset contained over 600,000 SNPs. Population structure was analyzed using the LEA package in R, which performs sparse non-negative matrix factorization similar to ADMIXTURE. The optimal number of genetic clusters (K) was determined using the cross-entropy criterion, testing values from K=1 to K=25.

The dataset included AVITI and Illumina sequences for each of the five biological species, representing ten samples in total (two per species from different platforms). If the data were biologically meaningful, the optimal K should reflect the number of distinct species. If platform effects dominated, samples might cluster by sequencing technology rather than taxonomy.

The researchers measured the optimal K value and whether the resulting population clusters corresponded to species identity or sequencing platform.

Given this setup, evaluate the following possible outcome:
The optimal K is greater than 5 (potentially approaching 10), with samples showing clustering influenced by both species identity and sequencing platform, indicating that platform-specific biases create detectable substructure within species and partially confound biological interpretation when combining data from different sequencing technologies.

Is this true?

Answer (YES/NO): NO